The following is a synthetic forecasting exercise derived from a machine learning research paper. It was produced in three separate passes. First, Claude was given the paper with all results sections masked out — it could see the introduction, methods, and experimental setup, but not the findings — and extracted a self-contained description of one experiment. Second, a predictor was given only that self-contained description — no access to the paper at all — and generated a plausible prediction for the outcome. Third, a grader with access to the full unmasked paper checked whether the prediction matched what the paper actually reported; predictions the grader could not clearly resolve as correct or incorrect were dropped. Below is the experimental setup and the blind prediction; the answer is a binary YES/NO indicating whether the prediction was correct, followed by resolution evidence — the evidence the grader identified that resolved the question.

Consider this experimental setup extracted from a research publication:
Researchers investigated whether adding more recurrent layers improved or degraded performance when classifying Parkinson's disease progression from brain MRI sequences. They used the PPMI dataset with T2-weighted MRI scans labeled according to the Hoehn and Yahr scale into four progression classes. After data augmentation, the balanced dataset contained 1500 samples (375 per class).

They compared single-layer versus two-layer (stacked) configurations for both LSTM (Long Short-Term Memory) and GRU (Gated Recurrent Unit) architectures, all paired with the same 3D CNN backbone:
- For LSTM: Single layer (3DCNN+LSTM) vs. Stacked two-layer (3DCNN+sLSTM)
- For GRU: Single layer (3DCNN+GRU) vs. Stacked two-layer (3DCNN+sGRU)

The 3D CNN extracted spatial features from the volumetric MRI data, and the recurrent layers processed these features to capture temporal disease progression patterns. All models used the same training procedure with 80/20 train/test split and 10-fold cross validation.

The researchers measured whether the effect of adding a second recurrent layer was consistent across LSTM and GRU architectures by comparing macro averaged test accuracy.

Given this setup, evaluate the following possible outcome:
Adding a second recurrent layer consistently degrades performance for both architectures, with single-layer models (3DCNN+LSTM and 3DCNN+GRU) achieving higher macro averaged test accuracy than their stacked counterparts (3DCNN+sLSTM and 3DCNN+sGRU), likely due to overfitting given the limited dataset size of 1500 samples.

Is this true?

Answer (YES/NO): YES